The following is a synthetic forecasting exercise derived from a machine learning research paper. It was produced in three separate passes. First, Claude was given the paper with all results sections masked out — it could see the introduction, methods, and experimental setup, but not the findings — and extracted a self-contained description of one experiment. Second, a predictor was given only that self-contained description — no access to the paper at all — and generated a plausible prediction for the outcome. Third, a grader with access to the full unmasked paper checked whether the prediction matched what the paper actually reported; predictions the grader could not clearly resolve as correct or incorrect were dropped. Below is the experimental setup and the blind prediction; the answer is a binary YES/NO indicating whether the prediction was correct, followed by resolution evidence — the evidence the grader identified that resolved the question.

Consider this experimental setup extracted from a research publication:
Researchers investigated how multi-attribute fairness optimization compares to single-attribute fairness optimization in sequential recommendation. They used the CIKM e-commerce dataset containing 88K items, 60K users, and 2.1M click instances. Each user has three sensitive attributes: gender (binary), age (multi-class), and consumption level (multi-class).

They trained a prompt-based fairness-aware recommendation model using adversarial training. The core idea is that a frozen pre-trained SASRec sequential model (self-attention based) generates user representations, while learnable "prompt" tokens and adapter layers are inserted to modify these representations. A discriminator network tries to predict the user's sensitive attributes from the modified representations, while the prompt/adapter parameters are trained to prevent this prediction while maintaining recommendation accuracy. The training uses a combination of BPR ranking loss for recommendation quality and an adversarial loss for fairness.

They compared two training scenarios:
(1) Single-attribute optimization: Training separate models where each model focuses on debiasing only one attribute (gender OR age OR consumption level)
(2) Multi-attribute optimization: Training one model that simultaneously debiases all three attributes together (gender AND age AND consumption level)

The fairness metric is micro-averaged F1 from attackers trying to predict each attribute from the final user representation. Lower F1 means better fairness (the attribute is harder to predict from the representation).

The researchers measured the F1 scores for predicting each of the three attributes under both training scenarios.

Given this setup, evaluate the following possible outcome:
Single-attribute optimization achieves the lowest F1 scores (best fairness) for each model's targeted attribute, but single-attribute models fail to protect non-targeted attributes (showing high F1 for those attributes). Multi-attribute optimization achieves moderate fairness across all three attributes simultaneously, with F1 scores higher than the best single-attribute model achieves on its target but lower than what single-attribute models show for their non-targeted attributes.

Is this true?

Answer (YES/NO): NO